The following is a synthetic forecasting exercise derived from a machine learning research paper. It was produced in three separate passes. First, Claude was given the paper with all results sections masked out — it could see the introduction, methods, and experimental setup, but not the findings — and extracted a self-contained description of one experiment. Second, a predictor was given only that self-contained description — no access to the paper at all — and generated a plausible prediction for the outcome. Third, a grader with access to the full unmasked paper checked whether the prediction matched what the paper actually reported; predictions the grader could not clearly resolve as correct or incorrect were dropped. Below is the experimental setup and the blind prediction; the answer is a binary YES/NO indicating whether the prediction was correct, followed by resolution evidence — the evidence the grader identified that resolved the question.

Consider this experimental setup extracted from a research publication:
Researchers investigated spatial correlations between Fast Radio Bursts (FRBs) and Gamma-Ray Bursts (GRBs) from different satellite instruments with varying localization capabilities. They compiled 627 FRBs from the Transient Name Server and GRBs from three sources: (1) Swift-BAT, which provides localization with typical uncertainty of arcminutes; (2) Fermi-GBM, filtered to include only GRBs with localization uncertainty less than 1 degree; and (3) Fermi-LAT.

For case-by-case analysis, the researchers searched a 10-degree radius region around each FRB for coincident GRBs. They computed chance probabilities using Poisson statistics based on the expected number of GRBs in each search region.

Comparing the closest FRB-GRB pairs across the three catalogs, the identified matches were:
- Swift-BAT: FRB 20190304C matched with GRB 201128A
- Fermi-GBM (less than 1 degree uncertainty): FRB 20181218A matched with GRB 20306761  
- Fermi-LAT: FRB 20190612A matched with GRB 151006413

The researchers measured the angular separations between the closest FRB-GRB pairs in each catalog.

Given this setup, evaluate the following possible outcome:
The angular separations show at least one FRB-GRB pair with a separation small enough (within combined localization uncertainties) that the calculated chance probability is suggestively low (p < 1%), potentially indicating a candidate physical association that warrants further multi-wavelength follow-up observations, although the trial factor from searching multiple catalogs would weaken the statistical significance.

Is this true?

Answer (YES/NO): NO